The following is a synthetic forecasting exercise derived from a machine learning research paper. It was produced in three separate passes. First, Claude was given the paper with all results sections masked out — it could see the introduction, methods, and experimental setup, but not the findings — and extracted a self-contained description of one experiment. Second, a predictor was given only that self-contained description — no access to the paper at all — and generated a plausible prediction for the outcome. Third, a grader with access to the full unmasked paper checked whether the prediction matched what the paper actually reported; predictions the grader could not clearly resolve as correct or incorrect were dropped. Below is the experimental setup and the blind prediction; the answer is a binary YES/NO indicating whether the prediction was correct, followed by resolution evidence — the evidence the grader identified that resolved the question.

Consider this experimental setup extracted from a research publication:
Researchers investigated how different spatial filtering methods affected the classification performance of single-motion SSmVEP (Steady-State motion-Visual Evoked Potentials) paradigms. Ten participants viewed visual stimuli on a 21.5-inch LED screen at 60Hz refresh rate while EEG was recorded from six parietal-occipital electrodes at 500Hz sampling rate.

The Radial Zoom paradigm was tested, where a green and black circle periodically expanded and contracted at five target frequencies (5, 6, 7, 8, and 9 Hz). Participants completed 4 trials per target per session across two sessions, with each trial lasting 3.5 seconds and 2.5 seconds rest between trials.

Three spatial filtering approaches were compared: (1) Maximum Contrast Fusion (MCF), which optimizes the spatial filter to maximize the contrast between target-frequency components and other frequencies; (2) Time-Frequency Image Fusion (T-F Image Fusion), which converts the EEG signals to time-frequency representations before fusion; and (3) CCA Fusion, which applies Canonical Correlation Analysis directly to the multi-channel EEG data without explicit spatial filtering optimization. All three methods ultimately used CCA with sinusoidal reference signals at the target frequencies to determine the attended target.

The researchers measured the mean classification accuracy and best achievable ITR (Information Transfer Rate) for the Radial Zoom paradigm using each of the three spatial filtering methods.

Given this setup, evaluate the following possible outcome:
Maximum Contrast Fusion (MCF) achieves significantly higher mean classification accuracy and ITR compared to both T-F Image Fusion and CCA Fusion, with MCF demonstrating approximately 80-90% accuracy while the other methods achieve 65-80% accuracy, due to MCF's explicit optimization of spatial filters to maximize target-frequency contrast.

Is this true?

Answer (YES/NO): NO